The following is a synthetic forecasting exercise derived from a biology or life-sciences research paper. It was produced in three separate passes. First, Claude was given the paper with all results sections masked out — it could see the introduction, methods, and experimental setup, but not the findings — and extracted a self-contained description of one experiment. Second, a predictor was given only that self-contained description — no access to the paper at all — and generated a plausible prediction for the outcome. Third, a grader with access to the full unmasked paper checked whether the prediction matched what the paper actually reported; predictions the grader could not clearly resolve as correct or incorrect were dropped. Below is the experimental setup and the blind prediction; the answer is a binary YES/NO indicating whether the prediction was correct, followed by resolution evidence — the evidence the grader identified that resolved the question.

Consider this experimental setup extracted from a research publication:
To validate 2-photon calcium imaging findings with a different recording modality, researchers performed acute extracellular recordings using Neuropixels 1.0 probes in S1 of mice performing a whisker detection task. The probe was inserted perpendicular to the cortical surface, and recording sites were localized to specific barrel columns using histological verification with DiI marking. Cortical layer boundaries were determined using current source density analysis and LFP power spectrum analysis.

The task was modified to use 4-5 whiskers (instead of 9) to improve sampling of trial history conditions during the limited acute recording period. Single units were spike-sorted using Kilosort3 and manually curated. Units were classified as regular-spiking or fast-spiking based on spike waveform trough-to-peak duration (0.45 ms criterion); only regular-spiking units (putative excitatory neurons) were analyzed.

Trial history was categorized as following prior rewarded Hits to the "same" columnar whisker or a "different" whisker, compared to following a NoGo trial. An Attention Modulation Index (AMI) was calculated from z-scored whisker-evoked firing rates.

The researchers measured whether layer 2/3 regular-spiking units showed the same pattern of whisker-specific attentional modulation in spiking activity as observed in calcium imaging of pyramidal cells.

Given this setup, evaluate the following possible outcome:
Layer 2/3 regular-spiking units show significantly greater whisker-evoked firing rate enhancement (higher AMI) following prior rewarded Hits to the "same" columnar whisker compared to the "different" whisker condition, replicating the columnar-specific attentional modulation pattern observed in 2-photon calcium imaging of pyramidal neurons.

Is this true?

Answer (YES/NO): YES